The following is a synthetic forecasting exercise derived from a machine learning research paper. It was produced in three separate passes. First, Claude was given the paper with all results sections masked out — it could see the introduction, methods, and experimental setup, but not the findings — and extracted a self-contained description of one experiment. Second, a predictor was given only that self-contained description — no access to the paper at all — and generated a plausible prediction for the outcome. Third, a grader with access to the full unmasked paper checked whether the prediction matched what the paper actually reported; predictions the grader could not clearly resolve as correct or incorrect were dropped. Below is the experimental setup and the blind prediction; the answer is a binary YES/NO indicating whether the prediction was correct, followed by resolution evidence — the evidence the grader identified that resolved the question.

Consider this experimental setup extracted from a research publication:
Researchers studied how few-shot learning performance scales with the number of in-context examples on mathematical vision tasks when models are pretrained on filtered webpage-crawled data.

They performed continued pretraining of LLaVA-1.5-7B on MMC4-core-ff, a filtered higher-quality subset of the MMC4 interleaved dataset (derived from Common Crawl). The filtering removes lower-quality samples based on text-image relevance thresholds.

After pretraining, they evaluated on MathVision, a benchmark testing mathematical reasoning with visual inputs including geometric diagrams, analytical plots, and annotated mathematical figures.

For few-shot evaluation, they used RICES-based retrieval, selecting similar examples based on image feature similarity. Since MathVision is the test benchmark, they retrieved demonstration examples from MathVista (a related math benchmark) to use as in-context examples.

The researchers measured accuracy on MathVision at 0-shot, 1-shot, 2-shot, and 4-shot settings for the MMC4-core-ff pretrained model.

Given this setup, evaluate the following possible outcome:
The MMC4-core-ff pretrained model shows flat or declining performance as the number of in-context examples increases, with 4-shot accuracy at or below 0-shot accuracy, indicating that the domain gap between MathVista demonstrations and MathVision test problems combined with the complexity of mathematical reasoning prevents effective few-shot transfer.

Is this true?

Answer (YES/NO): NO